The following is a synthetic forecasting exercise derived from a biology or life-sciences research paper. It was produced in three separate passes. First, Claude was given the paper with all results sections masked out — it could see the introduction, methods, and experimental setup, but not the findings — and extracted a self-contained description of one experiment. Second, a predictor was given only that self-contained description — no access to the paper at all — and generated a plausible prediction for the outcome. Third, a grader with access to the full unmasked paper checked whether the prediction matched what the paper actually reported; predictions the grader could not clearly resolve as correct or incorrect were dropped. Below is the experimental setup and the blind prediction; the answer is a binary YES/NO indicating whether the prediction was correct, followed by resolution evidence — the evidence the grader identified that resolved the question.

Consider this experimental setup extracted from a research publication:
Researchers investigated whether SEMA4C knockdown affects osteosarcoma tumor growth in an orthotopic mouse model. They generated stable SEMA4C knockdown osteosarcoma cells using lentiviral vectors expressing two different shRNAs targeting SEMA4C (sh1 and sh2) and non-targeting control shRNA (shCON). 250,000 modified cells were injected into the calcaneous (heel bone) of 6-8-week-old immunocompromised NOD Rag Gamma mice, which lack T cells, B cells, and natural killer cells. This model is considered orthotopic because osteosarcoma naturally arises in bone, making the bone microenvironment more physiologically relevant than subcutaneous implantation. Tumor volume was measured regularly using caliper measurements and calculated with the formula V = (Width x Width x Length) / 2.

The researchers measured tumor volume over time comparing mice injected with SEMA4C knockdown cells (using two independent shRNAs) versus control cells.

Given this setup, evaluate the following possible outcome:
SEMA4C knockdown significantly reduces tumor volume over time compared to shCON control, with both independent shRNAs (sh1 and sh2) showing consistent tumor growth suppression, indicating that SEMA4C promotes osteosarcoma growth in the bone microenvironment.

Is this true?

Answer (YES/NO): NO